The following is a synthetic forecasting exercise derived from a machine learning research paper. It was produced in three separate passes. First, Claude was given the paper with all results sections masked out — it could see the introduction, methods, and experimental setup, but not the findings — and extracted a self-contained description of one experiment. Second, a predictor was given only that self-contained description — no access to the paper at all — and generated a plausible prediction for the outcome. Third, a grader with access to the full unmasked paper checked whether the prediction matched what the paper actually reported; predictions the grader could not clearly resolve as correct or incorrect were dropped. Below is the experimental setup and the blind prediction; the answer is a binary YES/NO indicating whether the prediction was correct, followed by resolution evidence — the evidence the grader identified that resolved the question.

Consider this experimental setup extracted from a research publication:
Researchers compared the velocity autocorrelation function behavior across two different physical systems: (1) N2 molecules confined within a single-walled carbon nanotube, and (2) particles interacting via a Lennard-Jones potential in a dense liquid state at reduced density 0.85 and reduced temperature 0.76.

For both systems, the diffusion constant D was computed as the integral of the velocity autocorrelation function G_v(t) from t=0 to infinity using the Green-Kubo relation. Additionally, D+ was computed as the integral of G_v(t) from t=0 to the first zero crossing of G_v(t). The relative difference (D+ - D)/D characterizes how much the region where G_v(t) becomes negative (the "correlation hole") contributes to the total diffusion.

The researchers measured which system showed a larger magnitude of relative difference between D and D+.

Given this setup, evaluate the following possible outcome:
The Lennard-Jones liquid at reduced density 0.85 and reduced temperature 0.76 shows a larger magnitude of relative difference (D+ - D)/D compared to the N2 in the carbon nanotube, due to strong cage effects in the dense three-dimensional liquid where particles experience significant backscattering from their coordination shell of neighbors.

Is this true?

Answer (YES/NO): YES